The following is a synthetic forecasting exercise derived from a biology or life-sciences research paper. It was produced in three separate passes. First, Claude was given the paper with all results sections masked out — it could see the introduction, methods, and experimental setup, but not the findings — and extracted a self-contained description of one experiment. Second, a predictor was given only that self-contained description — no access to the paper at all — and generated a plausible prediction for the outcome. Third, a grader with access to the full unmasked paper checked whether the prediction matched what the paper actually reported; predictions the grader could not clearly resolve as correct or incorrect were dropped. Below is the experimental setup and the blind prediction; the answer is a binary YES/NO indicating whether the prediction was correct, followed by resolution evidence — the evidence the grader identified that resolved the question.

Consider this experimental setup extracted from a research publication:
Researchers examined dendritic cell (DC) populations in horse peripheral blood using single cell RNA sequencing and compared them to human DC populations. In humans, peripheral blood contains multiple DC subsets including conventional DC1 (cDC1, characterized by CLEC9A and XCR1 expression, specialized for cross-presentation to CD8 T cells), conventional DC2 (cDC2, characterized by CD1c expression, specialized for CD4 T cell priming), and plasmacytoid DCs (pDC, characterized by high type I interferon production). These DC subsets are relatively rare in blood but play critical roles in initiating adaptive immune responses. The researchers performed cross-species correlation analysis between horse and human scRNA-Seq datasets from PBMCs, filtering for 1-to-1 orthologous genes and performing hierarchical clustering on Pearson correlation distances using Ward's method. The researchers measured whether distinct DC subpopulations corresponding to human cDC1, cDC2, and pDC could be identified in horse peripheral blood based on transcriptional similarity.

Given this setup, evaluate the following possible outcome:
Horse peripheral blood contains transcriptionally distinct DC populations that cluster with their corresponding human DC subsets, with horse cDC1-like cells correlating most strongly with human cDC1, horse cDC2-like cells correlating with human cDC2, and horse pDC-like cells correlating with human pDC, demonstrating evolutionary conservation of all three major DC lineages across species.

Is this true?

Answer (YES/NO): YES